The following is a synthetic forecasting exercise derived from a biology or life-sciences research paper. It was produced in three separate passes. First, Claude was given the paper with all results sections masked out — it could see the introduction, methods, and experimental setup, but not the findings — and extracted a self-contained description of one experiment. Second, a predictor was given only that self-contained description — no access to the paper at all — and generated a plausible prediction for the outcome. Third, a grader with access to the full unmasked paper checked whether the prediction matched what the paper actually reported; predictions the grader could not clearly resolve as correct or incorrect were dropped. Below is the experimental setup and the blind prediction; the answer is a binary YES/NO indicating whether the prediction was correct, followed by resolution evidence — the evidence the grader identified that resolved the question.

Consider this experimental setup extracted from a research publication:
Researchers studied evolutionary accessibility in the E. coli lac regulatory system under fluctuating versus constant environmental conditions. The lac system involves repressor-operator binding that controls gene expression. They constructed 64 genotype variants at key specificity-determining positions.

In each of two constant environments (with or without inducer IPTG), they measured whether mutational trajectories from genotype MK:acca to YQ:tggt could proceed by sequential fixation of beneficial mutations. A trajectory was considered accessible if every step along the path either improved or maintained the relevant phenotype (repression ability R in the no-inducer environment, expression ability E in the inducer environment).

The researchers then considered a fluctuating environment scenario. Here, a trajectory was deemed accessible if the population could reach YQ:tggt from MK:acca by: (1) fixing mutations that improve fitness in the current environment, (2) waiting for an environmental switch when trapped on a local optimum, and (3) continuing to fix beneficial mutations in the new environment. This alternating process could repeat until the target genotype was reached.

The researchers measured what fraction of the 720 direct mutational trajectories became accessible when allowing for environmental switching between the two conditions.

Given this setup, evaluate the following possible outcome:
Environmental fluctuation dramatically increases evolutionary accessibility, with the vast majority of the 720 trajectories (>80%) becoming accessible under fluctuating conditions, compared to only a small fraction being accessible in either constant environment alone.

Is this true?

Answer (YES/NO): NO